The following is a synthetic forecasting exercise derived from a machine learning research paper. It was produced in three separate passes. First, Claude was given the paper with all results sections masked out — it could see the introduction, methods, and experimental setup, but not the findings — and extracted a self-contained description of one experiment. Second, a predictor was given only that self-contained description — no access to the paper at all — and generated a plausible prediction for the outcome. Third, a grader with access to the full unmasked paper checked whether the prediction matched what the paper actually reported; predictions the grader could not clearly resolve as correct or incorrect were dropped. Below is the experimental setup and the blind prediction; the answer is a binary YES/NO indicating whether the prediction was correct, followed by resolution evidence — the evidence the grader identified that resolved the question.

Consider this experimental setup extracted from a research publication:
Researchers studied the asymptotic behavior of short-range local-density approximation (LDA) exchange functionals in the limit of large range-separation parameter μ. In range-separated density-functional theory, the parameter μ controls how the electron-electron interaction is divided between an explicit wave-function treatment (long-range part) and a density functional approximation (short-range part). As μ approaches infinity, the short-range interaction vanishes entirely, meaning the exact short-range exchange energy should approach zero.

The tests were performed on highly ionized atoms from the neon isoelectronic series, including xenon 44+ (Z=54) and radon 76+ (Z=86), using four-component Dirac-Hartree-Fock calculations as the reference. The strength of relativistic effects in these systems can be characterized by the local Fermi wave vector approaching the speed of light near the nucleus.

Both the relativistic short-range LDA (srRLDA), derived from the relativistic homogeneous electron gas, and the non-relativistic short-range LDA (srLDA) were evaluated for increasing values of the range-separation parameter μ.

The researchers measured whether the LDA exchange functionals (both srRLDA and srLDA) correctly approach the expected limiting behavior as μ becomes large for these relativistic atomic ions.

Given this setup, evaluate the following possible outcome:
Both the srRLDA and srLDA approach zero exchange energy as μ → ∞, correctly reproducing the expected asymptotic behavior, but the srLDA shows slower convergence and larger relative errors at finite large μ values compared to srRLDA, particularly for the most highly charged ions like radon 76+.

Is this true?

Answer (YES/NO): NO